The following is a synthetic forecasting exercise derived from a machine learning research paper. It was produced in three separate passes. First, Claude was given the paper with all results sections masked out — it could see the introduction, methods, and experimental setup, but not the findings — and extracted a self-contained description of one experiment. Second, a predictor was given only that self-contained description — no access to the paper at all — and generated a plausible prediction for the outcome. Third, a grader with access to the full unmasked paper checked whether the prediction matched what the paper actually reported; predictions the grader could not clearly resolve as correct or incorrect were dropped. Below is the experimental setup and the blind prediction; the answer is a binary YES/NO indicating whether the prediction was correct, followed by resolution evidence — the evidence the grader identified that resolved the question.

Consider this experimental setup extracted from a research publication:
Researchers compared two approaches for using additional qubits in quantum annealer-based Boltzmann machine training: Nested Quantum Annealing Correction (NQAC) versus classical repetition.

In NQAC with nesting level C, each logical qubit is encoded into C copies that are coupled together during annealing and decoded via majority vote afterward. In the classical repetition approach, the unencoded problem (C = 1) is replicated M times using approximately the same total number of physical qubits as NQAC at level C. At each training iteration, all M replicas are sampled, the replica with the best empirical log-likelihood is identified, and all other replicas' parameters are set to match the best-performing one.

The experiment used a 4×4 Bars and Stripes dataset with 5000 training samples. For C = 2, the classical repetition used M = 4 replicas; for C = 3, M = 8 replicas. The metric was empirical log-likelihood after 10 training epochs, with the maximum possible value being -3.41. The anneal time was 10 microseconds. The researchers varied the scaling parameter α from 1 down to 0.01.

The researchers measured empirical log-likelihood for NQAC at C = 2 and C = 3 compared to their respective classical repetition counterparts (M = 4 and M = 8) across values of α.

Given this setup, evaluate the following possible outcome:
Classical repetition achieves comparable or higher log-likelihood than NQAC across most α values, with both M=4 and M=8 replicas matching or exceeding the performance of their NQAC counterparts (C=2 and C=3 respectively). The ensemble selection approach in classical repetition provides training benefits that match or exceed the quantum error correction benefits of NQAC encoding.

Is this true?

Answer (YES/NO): NO